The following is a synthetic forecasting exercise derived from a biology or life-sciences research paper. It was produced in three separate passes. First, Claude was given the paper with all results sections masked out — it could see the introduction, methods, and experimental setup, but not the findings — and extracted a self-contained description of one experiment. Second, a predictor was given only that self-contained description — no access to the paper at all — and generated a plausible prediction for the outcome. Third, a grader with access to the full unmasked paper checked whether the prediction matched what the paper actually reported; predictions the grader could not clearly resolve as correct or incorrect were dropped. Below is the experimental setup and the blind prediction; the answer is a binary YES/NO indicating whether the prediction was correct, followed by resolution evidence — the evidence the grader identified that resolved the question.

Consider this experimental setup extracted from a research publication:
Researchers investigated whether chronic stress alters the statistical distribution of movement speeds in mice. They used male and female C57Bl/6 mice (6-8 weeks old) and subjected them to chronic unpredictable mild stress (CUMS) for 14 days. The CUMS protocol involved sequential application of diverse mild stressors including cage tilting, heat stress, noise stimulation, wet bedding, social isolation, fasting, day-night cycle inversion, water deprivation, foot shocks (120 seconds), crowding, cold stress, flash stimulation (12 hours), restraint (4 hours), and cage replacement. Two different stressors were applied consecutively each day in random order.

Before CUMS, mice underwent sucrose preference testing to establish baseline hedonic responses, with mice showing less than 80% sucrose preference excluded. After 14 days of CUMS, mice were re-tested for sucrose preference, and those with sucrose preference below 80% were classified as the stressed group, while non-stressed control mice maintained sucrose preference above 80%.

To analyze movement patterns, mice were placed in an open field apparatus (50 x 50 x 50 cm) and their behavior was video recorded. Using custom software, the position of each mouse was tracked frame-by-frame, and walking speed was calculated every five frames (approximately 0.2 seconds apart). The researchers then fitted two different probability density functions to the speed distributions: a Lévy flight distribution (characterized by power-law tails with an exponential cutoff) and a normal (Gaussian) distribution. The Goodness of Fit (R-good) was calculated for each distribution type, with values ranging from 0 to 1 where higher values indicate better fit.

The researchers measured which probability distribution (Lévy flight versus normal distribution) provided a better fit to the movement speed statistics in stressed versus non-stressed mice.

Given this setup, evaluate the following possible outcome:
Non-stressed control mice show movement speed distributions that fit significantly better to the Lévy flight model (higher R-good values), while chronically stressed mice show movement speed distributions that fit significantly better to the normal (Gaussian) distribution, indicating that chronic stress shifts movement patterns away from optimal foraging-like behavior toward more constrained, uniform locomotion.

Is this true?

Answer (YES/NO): NO